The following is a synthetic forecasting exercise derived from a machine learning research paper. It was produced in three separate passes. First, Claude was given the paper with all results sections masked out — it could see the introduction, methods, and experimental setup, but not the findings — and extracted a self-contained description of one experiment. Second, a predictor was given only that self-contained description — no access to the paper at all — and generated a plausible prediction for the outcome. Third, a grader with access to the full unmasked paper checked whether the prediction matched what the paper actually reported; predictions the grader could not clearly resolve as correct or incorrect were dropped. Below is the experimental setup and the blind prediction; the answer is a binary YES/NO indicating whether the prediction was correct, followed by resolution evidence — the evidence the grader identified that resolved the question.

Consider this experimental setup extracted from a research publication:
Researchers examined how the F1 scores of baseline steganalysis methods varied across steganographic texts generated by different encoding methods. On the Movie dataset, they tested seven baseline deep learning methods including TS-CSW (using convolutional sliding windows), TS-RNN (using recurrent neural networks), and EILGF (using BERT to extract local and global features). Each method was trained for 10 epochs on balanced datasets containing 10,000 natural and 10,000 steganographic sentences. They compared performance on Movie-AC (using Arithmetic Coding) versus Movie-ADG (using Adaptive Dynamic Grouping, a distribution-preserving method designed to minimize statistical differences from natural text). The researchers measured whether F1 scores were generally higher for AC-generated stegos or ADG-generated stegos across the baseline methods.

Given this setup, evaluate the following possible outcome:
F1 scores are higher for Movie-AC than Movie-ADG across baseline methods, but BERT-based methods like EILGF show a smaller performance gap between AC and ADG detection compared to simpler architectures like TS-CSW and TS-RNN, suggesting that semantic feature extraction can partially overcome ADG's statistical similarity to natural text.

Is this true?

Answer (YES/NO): NO